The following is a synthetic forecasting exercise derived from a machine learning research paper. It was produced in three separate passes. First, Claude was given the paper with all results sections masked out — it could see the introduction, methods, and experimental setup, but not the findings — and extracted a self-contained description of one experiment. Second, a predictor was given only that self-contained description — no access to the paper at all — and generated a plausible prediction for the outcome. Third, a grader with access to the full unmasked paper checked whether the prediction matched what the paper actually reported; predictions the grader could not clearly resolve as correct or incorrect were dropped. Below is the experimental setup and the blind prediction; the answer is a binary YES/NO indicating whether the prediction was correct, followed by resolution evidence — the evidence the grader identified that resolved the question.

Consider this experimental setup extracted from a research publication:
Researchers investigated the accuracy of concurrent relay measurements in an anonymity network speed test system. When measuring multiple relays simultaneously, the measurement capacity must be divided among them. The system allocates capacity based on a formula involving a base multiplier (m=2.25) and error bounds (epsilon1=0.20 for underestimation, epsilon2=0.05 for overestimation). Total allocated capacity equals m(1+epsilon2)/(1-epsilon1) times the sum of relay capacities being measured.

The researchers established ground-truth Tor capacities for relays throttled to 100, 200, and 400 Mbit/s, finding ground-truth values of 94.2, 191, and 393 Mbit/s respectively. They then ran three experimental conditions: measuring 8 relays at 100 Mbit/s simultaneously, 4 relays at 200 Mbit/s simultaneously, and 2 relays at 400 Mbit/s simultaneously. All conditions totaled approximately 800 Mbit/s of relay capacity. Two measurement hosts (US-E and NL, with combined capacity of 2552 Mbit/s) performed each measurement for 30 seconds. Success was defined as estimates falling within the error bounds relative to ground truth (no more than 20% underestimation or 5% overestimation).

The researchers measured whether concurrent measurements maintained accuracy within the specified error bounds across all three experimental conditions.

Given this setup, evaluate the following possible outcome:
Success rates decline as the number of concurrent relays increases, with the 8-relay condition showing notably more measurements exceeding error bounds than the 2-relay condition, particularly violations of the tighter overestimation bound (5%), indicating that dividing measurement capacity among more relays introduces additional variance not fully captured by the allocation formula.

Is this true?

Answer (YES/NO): NO